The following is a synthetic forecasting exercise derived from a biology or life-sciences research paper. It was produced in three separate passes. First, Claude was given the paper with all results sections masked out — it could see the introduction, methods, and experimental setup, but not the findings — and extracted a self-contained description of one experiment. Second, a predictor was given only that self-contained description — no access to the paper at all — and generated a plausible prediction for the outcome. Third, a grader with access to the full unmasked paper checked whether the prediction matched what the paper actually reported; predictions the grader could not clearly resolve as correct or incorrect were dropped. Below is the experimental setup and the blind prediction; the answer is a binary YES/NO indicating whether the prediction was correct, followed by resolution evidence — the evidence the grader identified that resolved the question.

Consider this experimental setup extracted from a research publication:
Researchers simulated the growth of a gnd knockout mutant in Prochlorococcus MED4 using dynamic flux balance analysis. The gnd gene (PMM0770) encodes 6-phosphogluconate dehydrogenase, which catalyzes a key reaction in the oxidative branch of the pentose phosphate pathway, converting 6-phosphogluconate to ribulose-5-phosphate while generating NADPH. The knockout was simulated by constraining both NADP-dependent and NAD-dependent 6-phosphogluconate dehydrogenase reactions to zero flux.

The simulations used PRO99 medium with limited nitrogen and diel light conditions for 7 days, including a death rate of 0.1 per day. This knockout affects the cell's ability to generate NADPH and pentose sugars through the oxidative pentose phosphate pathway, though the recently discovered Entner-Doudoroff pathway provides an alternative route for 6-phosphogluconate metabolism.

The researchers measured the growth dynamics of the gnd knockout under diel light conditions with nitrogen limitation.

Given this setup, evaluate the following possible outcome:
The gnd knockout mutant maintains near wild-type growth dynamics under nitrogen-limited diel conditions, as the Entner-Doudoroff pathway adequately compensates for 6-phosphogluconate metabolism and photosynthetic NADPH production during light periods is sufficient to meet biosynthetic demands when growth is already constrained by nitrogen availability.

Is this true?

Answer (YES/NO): YES